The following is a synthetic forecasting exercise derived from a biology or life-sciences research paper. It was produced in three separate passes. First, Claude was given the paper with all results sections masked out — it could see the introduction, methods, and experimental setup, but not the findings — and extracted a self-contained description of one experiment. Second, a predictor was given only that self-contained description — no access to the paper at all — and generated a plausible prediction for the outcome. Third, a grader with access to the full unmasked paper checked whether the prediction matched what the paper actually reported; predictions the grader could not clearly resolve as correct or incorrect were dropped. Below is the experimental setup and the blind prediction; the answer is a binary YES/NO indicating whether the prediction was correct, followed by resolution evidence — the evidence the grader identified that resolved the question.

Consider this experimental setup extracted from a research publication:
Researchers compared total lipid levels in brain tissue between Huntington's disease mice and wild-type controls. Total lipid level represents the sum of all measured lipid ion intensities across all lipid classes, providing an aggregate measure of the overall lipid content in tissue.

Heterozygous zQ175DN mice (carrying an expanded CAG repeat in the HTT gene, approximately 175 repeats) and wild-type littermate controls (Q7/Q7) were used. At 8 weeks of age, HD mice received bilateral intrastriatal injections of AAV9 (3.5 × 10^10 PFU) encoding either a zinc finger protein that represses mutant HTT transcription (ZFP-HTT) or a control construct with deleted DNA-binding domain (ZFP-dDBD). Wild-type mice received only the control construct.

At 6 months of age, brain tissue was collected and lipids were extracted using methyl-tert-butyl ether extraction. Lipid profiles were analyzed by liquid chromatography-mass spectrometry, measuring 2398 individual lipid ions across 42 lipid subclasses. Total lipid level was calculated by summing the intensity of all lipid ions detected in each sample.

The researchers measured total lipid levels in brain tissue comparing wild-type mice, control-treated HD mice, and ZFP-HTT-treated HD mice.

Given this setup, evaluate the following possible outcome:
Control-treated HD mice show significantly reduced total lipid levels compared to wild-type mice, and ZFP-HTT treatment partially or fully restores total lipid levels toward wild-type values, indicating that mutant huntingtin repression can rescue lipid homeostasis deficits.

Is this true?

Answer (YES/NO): YES